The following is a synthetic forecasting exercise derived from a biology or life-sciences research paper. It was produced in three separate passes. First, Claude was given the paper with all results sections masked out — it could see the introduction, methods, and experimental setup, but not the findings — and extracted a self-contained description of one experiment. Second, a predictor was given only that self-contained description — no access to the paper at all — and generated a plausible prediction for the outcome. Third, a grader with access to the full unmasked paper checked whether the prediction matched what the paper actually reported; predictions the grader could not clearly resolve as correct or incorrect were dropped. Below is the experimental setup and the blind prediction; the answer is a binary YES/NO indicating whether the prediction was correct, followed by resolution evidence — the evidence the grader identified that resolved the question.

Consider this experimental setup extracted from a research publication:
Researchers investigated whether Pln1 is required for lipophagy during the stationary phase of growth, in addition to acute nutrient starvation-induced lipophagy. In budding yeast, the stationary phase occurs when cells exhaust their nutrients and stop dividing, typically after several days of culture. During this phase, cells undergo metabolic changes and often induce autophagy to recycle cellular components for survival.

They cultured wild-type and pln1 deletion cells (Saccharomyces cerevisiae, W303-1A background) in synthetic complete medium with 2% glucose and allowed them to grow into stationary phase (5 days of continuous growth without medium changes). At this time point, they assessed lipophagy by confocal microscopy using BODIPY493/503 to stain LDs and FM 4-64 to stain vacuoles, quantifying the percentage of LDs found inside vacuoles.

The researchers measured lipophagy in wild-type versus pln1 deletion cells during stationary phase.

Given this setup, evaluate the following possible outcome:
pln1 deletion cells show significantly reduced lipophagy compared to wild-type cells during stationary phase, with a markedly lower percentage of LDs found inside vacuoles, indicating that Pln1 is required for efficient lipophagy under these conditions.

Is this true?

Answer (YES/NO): YES